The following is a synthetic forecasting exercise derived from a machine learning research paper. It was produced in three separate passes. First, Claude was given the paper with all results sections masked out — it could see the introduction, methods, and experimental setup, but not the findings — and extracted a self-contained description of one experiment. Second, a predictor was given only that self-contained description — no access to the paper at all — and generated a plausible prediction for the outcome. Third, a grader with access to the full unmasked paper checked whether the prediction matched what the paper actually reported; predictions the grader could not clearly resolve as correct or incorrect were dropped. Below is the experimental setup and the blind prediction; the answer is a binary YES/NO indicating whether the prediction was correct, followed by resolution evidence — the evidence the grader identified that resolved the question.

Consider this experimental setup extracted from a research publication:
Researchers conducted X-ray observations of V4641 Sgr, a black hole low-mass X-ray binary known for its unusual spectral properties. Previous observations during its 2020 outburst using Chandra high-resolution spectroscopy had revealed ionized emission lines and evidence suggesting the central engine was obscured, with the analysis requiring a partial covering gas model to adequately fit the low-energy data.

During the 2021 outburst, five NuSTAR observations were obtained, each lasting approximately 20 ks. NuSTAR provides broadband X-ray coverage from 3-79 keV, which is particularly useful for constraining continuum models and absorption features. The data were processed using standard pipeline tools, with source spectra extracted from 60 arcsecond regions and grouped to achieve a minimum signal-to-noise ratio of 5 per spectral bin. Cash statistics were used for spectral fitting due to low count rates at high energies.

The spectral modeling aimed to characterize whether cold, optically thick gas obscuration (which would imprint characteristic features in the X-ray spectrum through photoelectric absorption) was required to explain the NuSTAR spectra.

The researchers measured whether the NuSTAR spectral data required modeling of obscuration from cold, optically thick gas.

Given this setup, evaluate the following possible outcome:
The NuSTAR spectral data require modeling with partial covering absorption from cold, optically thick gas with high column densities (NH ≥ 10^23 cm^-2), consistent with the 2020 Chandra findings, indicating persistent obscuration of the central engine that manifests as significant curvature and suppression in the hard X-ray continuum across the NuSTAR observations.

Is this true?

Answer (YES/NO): NO